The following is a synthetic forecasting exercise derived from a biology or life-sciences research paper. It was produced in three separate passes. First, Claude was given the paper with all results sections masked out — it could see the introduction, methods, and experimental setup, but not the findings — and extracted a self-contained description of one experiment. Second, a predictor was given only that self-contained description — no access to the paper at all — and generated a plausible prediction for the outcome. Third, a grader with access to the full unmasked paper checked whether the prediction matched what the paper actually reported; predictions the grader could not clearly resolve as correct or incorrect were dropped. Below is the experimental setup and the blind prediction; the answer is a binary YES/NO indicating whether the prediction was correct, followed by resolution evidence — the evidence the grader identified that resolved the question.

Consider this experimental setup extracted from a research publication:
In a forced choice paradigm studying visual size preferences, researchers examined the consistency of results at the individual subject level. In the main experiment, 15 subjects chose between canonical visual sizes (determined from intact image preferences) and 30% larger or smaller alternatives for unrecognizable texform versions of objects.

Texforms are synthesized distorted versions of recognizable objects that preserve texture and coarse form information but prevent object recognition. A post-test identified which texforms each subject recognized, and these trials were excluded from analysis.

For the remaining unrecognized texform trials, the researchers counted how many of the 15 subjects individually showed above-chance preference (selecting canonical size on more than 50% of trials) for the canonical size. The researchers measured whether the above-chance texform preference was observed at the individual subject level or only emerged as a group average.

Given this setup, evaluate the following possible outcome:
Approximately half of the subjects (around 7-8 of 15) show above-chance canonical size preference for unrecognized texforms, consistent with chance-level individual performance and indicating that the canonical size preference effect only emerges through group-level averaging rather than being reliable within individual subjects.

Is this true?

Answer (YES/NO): NO